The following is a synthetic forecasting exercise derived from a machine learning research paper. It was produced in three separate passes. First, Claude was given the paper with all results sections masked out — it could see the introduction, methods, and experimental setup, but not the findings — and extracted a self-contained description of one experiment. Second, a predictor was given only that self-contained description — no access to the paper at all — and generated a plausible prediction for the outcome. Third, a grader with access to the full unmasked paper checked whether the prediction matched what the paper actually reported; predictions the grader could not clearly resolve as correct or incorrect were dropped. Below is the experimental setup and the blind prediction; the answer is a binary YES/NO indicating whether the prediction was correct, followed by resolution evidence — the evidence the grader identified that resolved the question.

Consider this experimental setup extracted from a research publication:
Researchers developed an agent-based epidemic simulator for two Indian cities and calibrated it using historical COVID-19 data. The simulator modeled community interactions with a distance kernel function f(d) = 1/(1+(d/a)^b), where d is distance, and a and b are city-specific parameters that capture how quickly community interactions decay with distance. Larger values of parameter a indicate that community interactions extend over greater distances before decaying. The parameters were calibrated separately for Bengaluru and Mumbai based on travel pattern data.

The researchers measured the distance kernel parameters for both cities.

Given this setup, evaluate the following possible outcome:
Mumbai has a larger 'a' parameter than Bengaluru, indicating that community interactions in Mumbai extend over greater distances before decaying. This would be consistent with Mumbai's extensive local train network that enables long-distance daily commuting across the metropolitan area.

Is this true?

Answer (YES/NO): NO